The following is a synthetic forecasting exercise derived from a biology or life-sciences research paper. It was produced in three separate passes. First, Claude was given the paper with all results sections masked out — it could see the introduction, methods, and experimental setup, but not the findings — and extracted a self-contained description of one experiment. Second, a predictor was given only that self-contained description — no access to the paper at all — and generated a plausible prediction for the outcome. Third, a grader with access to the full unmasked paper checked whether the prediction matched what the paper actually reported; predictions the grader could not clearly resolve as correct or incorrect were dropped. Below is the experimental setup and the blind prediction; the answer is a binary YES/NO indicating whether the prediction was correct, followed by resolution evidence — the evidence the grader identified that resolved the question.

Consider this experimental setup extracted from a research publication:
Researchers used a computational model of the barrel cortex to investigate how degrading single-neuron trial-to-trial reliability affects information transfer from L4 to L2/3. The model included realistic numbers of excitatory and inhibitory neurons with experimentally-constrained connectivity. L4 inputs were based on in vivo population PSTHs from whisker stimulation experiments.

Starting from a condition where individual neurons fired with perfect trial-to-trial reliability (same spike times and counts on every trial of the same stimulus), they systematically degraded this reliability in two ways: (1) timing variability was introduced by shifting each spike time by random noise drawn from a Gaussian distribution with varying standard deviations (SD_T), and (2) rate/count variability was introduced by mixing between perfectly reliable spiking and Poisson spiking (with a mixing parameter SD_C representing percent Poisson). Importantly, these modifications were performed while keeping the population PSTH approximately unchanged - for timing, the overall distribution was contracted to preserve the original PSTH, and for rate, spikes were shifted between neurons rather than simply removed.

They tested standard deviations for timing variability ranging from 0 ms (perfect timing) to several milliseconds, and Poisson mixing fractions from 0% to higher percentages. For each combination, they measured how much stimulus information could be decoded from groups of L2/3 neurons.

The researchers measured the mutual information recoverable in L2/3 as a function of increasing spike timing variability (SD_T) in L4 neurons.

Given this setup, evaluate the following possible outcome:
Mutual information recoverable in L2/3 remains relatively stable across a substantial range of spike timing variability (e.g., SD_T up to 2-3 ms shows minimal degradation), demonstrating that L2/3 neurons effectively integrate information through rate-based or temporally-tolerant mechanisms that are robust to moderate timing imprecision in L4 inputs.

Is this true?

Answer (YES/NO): NO